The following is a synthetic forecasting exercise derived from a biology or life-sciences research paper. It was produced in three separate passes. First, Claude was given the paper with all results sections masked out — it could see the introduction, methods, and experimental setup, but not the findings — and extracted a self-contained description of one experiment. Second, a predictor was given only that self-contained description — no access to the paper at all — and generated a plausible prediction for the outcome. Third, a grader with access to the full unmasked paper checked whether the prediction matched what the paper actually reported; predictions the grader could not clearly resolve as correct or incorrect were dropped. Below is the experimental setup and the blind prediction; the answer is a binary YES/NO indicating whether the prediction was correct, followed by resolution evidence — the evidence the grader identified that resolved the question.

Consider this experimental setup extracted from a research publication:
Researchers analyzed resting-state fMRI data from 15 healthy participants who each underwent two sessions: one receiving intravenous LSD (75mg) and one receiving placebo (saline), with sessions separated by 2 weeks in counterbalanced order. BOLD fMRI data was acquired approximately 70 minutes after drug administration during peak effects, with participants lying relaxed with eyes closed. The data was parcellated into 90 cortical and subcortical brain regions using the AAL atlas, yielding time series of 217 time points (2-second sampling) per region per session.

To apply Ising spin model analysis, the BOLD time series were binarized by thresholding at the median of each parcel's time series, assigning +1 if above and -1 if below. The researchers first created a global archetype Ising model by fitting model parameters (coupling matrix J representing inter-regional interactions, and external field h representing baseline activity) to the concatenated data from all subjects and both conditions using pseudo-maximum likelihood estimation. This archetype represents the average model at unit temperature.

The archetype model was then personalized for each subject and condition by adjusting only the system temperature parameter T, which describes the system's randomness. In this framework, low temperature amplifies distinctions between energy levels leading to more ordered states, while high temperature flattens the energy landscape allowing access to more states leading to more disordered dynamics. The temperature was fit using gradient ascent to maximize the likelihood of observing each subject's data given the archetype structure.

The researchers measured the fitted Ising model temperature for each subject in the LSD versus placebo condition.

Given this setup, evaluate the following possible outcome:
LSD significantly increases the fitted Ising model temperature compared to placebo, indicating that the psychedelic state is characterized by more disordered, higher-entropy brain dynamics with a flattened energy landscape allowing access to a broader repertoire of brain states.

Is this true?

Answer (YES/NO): YES